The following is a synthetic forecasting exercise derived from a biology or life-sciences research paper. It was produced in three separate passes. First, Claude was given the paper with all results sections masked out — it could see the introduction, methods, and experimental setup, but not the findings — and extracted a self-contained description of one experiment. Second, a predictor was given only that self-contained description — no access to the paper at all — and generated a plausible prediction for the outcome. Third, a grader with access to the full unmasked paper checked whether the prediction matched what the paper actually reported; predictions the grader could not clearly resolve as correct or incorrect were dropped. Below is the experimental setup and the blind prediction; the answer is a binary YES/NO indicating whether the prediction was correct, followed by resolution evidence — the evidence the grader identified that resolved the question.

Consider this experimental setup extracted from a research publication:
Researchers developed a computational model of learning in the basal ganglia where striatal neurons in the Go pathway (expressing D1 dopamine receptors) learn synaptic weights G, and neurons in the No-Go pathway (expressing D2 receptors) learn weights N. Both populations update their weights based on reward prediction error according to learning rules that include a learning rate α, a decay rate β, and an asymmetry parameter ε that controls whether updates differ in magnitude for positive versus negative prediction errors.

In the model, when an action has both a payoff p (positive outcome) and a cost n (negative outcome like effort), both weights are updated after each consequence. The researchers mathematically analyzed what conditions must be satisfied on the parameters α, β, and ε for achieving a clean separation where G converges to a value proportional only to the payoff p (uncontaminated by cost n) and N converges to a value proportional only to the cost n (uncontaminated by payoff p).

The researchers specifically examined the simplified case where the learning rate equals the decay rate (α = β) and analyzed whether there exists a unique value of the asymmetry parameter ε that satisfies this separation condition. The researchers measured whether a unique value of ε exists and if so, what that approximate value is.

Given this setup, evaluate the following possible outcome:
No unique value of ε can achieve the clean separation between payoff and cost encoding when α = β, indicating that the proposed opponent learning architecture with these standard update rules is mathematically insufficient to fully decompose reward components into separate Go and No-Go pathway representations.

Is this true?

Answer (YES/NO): NO